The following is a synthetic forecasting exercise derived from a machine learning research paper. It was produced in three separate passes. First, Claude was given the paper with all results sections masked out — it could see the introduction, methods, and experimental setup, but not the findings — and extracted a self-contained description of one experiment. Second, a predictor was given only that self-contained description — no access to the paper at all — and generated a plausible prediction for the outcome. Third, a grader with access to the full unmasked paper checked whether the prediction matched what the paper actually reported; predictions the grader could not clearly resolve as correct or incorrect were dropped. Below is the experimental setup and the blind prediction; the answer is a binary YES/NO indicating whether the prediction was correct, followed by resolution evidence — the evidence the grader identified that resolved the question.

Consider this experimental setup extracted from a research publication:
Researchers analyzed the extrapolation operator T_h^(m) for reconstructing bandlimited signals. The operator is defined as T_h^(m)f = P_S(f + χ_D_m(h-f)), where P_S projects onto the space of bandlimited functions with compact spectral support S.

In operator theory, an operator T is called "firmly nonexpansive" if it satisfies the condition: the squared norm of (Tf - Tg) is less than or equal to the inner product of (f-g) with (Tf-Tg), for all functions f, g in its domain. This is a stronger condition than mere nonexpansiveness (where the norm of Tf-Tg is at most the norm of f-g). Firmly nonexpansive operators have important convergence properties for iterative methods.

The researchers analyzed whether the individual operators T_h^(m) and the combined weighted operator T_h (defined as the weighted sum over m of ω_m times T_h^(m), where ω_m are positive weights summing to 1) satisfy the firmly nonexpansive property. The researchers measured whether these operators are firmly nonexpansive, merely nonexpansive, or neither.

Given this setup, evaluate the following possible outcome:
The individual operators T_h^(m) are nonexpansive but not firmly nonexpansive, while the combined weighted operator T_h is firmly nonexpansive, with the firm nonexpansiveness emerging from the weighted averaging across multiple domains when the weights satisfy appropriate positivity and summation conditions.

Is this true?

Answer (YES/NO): NO